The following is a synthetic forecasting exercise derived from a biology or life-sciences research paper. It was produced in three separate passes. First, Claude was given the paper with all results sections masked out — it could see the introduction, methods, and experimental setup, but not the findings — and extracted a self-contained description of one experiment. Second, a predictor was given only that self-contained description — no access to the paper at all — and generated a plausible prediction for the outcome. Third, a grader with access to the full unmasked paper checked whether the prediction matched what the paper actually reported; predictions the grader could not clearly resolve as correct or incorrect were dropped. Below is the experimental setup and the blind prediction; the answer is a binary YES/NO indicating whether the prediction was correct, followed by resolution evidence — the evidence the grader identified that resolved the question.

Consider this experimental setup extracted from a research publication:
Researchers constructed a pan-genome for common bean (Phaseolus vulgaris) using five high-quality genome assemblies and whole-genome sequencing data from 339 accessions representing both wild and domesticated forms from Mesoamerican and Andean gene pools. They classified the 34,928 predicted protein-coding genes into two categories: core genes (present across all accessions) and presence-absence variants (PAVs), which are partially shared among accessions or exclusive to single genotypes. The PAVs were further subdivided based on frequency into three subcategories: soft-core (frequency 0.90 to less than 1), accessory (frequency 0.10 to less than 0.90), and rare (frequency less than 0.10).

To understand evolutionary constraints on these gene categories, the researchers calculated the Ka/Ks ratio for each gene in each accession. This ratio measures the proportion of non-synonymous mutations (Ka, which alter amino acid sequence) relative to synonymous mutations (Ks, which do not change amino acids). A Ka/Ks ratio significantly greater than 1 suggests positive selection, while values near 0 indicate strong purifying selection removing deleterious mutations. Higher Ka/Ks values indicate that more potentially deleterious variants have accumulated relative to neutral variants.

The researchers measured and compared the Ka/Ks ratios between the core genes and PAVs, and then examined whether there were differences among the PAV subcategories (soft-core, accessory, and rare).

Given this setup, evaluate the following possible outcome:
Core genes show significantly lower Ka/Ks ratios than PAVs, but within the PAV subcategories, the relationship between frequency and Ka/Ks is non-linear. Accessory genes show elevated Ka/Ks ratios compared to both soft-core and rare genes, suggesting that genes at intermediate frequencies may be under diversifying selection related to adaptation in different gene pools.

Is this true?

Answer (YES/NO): NO